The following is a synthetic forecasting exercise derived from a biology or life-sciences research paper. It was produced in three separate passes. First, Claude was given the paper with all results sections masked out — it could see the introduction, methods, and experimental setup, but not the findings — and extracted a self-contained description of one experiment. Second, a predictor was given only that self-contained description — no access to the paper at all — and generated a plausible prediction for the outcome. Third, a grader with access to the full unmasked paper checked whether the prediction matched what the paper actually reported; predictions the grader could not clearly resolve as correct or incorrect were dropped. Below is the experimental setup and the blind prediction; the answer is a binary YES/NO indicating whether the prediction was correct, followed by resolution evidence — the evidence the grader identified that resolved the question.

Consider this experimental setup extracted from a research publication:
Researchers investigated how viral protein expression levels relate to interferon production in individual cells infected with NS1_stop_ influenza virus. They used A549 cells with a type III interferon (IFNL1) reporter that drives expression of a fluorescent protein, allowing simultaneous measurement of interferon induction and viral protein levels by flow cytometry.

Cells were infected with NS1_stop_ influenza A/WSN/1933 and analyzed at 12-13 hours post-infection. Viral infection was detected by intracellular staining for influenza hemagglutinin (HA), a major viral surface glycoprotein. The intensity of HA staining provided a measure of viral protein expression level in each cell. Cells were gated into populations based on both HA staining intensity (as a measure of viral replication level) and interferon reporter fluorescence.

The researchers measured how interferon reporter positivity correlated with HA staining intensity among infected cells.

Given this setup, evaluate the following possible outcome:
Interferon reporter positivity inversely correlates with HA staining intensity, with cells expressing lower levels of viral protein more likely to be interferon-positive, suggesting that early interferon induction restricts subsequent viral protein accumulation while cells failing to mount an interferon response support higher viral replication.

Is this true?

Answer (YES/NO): NO